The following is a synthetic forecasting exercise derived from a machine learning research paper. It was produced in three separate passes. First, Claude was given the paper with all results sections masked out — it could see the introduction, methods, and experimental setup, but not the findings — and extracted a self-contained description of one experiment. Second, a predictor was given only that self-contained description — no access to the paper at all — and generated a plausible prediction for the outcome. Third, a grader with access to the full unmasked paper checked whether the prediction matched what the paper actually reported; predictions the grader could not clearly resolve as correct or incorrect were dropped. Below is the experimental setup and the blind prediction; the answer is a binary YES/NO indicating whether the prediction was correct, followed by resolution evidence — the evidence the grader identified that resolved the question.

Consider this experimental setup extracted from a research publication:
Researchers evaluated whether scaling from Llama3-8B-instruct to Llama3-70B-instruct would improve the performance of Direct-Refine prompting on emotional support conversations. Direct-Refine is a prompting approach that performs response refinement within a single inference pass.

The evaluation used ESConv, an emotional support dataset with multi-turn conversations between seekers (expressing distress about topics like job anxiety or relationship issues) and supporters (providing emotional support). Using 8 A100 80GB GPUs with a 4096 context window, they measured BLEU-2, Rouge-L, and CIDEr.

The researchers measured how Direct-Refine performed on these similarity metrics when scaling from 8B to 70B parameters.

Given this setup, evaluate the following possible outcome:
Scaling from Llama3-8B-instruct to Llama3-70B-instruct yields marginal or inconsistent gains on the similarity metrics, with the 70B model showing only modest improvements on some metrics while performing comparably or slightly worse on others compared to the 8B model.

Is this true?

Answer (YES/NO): NO